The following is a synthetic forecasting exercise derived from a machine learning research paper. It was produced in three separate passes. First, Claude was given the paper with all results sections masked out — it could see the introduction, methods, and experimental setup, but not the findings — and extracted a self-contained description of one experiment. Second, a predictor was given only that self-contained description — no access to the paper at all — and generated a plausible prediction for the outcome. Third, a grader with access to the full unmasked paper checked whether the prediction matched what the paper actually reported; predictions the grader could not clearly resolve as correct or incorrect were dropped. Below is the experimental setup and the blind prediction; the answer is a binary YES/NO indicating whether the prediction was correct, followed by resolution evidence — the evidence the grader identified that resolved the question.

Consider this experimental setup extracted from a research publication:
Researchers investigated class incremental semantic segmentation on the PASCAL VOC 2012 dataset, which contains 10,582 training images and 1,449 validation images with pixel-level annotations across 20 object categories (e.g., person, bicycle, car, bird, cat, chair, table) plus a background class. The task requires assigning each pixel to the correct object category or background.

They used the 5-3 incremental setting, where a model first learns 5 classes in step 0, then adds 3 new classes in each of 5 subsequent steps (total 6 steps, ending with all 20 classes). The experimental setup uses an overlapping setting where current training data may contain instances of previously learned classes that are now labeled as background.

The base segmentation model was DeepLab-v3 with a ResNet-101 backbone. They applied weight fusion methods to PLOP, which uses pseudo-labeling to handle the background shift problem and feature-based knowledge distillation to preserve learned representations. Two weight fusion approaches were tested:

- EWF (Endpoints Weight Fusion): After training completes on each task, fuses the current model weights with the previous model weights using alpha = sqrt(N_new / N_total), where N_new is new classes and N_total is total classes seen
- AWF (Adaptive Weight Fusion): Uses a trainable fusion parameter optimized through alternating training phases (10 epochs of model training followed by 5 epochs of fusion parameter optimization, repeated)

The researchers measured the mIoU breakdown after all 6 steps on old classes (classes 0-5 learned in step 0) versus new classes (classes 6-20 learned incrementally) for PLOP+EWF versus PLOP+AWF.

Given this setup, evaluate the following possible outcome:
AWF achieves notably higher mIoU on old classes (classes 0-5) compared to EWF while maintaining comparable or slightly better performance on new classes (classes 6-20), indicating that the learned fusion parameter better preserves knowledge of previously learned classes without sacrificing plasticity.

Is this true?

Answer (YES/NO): NO